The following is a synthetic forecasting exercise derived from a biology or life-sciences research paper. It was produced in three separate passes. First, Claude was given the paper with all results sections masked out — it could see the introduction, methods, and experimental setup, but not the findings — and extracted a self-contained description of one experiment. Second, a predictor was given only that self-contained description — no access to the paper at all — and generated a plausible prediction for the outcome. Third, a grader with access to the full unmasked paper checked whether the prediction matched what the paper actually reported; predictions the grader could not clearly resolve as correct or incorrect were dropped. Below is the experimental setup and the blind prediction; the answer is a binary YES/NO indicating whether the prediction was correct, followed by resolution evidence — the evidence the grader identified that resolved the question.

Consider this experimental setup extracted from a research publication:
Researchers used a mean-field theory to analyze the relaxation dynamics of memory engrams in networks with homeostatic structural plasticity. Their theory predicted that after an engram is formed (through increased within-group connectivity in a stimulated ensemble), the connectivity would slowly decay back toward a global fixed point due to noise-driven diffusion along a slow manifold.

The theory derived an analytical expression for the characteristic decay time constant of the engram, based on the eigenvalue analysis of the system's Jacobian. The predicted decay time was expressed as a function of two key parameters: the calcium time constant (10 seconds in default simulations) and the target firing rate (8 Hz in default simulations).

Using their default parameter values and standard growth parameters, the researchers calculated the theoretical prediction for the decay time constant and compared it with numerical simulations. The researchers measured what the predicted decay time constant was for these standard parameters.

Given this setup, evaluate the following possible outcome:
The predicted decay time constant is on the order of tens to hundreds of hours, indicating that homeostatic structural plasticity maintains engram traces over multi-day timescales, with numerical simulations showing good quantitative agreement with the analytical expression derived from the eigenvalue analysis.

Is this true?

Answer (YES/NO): NO